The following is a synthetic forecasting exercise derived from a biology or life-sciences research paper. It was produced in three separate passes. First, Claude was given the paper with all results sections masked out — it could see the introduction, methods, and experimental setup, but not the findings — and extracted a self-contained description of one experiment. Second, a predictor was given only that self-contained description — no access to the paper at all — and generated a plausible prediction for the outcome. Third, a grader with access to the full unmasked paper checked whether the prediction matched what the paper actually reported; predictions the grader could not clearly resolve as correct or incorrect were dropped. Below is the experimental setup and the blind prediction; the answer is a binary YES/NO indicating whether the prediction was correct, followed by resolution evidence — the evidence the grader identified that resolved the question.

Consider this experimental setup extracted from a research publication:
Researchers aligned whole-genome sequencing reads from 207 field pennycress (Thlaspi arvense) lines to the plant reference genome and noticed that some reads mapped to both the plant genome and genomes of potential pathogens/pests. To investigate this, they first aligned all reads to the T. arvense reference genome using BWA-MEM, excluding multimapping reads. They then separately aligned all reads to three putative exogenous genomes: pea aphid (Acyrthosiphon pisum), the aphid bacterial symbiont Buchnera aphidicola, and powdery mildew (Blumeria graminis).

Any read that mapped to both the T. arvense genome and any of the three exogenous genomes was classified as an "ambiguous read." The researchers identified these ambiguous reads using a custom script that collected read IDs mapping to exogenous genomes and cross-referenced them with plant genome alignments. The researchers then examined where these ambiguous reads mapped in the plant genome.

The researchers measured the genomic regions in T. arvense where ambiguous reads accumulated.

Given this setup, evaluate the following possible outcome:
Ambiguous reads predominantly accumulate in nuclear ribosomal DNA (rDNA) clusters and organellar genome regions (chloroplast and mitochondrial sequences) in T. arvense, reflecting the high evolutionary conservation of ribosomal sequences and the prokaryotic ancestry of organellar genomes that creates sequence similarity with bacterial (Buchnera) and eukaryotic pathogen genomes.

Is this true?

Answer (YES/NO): NO